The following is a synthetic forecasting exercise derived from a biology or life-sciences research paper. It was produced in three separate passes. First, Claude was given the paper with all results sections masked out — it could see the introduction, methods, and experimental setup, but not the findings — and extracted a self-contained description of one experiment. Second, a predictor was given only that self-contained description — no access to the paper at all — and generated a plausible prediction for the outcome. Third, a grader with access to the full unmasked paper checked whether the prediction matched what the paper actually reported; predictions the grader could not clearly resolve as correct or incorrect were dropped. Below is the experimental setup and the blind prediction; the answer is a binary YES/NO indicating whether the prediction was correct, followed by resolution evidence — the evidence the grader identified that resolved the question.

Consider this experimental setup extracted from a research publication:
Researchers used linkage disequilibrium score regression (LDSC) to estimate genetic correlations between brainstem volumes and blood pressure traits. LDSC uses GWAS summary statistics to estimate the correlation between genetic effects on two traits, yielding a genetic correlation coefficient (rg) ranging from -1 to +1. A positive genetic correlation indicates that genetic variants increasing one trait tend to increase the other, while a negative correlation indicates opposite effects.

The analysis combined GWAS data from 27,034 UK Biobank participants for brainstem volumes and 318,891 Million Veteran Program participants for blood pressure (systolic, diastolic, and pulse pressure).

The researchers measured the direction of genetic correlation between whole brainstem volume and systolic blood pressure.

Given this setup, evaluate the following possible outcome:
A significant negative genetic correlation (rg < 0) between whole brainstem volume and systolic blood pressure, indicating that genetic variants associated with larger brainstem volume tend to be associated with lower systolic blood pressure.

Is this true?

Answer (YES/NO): NO